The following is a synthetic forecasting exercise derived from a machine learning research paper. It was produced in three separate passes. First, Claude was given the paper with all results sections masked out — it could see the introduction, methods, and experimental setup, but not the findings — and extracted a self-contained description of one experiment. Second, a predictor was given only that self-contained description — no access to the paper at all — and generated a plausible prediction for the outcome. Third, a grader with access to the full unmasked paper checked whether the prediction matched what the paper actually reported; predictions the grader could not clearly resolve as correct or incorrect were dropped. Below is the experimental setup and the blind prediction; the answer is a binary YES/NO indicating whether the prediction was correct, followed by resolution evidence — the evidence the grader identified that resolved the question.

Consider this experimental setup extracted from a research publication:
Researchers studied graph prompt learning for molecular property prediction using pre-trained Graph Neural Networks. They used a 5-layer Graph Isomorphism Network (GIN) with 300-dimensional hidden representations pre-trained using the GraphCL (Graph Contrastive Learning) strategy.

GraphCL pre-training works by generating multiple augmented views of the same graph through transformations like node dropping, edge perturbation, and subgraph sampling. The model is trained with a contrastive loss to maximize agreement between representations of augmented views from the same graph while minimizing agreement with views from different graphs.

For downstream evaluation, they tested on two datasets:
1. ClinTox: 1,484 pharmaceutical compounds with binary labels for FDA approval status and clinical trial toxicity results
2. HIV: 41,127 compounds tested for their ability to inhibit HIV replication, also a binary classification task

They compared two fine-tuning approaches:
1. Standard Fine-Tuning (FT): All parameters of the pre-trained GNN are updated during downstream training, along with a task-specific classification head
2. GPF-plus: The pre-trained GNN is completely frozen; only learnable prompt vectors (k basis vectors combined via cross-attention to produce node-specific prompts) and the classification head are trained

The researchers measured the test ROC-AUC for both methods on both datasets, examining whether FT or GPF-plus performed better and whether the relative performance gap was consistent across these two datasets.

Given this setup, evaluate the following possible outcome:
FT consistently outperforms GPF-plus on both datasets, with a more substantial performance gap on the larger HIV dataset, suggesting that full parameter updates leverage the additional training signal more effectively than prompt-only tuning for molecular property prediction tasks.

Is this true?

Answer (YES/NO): NO